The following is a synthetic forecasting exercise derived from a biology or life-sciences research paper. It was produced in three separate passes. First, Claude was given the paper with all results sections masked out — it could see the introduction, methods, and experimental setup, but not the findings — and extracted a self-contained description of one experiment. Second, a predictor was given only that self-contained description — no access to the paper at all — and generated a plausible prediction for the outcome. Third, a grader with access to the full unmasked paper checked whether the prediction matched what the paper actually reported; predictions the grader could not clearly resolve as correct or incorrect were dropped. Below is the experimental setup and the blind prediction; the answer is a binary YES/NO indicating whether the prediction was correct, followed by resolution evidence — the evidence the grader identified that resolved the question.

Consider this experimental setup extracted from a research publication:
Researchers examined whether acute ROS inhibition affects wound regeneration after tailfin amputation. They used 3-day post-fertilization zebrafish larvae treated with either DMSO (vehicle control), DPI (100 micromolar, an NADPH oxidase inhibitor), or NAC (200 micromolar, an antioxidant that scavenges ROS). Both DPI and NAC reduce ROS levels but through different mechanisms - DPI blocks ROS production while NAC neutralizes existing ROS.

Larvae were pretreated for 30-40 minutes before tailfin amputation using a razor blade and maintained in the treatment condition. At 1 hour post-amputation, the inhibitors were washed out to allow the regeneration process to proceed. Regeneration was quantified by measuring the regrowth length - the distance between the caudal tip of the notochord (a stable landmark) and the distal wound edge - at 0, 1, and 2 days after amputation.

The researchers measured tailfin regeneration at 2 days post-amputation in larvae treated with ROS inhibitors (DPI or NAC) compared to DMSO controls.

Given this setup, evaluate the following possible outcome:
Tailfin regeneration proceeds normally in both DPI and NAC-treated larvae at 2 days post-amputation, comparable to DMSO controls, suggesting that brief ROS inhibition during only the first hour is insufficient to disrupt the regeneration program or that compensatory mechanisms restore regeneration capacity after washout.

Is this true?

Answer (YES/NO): NO